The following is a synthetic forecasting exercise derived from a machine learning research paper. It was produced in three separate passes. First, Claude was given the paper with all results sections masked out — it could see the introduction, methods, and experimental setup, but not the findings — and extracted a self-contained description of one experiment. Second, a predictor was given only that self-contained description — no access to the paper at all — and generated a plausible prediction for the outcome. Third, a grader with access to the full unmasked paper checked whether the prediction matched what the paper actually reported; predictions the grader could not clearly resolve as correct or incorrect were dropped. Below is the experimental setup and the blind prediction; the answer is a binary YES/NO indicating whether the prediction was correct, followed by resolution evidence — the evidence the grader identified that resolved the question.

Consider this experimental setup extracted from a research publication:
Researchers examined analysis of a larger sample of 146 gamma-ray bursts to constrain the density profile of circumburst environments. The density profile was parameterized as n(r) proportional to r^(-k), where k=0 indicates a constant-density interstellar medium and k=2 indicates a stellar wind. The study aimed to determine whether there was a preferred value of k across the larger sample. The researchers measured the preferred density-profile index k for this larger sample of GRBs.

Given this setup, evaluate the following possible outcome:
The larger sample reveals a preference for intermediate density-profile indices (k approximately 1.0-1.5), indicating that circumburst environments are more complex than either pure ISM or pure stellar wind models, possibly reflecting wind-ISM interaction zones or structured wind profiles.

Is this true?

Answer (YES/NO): YES